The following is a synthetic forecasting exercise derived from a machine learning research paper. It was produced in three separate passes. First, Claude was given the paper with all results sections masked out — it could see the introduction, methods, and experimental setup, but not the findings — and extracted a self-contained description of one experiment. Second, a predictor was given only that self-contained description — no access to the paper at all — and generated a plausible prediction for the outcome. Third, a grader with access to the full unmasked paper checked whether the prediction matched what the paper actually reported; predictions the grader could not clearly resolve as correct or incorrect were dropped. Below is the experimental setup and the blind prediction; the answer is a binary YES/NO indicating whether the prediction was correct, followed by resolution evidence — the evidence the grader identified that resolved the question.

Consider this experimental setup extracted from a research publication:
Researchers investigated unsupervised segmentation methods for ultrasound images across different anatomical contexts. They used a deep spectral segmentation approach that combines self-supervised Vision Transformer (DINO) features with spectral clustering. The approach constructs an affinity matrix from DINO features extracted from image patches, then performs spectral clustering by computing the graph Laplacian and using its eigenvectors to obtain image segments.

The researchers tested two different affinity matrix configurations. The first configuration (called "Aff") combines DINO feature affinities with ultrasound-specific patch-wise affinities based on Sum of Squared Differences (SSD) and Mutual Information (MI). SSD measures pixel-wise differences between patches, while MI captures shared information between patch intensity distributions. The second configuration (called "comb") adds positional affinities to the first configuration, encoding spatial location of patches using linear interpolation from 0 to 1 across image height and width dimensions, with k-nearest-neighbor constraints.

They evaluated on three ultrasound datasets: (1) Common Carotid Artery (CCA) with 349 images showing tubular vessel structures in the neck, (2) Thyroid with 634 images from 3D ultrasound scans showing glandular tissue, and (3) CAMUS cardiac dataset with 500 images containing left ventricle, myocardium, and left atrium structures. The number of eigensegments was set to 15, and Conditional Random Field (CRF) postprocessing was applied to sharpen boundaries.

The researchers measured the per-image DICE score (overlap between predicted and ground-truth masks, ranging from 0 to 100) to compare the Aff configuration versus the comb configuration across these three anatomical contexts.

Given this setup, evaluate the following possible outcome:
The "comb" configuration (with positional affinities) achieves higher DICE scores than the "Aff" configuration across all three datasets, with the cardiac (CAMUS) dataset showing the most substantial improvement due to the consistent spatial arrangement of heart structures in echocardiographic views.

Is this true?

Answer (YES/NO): NO